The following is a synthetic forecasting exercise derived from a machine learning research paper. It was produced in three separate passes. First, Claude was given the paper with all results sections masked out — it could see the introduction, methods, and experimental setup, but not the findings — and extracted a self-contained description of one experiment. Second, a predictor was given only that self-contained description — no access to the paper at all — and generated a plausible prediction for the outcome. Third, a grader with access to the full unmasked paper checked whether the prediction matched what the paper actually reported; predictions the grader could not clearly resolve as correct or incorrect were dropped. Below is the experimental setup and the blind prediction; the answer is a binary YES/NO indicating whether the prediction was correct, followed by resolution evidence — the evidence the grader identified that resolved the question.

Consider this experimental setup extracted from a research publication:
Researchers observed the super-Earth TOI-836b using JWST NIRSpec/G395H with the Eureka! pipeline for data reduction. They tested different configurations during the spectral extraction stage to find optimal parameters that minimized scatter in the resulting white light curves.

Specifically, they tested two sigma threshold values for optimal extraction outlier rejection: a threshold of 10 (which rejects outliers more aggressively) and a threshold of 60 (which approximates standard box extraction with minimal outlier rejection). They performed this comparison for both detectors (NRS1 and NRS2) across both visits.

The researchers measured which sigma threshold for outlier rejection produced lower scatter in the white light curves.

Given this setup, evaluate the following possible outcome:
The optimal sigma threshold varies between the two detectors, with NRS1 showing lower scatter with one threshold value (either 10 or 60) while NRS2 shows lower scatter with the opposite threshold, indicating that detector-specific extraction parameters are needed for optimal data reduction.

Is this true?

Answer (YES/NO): NO